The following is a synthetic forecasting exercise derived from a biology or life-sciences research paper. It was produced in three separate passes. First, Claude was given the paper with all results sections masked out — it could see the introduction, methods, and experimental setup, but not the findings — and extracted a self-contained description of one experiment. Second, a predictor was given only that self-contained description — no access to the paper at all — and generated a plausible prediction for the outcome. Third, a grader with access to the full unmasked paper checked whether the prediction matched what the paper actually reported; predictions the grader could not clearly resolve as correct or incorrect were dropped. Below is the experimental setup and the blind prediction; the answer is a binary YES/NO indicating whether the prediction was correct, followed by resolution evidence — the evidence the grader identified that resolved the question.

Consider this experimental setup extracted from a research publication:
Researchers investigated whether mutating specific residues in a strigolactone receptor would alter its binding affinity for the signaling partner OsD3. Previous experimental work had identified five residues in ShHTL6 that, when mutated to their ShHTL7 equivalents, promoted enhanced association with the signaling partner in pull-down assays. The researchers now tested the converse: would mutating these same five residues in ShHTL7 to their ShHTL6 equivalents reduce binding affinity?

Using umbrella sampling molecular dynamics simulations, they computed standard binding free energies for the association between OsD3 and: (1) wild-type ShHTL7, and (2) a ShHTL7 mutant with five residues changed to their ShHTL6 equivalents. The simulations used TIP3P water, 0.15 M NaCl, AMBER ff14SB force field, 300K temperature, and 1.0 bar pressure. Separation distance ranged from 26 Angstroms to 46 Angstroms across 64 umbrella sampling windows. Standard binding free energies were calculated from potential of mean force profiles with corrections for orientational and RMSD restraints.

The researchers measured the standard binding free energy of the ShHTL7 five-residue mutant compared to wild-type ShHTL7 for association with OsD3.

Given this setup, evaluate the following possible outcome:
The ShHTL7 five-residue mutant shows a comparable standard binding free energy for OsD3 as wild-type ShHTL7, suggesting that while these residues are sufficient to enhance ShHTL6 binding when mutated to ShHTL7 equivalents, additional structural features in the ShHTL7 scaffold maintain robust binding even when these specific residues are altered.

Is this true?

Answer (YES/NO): NO